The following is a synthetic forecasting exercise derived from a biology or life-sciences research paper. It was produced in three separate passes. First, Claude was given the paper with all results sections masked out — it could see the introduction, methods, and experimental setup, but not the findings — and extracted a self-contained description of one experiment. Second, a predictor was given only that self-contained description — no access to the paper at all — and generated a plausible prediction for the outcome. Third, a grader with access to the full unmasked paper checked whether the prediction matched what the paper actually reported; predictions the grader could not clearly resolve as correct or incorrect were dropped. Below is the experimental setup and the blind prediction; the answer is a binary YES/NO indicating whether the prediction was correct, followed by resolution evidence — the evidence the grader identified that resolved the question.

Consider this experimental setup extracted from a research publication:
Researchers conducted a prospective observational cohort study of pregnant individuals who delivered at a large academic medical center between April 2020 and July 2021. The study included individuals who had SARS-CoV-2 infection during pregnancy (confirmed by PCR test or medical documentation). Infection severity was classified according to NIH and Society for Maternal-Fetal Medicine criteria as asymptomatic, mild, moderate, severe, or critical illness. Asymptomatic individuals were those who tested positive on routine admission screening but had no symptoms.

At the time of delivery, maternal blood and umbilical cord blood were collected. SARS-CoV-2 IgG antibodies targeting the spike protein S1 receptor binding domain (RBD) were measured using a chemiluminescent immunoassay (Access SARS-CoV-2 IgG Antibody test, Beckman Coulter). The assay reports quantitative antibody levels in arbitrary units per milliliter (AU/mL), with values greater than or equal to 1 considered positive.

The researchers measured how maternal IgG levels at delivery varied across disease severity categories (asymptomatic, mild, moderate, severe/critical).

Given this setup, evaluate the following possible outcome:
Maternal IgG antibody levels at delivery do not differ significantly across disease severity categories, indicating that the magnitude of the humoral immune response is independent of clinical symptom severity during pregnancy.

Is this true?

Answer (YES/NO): NO